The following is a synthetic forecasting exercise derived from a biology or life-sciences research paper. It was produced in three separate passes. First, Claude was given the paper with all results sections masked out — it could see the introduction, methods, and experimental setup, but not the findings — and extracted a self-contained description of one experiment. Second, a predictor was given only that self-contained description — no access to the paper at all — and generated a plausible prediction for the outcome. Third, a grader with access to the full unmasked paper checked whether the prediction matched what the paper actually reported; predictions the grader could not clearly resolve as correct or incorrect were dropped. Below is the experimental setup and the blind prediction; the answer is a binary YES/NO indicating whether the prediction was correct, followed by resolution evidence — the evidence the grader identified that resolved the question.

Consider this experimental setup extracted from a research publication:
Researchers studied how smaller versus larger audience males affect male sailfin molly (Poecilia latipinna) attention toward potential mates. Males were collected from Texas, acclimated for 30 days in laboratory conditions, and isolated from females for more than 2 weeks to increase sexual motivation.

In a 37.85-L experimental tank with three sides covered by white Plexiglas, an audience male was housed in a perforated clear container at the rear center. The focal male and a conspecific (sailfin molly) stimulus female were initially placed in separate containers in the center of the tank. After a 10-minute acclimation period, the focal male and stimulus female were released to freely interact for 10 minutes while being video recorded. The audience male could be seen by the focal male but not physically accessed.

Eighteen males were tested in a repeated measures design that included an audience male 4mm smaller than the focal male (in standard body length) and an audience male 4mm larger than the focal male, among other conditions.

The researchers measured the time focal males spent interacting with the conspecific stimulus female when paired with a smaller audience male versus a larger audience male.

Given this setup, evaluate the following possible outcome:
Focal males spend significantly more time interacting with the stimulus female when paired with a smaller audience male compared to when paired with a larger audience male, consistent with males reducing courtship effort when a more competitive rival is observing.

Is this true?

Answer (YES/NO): YES